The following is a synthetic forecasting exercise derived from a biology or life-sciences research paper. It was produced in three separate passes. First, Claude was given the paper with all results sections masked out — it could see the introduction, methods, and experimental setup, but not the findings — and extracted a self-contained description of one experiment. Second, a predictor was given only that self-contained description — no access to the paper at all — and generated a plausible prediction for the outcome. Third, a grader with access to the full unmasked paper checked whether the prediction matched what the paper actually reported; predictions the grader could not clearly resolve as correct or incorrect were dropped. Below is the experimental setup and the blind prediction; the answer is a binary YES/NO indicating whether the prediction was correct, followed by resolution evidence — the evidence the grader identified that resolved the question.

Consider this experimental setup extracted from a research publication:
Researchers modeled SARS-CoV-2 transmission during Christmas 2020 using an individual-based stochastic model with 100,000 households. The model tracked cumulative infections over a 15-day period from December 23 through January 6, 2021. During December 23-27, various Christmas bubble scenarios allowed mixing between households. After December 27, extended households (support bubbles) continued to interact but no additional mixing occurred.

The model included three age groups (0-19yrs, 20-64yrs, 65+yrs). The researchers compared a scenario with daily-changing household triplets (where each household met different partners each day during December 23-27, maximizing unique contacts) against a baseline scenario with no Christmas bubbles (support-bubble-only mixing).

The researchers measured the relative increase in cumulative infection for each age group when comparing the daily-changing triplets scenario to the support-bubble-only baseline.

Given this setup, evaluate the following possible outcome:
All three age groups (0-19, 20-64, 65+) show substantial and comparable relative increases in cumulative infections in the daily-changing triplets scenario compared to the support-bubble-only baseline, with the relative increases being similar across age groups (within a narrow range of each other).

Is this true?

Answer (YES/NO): NO